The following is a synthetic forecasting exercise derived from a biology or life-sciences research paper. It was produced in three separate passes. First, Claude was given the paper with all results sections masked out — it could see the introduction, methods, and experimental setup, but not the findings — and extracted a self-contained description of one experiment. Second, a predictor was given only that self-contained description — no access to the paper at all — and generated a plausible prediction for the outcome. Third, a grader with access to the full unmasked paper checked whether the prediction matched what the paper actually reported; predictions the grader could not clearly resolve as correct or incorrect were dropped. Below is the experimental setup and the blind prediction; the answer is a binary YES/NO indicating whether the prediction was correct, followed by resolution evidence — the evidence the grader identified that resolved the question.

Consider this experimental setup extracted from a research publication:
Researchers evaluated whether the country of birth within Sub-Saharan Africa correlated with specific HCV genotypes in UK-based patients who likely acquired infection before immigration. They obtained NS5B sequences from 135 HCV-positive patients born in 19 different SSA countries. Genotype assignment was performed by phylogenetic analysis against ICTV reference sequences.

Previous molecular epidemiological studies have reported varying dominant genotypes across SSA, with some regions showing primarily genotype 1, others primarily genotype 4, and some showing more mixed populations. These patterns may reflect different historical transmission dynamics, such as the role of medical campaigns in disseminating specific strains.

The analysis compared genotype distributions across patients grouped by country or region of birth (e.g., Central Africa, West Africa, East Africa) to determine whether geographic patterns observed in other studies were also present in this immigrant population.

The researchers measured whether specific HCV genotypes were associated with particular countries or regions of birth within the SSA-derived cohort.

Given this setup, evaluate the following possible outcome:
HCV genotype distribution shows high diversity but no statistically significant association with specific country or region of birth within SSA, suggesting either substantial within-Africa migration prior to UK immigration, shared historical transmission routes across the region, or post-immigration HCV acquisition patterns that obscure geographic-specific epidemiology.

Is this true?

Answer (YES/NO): NO